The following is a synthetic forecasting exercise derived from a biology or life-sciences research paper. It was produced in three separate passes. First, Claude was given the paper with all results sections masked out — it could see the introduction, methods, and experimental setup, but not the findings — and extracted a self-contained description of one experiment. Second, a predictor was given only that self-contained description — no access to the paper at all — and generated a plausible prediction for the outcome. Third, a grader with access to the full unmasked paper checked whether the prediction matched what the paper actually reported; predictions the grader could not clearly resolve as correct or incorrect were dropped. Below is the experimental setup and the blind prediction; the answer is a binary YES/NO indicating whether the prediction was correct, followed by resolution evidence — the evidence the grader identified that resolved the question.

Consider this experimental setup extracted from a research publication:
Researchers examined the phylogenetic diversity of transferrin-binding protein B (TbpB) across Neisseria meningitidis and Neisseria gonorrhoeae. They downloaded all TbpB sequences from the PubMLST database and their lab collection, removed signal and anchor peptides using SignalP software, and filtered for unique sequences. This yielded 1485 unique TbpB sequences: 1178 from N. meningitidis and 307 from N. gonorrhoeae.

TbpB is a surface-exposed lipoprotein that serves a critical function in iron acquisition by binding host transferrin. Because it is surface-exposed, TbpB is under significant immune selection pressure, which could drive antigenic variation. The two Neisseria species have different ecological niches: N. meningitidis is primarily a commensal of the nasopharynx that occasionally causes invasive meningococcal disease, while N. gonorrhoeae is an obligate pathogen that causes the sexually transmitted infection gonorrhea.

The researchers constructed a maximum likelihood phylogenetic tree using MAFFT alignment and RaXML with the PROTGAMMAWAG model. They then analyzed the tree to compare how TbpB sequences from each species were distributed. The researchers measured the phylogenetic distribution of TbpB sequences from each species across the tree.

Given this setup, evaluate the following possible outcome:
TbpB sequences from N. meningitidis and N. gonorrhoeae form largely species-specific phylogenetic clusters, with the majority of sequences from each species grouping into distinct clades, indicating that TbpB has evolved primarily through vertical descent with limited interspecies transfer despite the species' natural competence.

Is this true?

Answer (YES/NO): YES